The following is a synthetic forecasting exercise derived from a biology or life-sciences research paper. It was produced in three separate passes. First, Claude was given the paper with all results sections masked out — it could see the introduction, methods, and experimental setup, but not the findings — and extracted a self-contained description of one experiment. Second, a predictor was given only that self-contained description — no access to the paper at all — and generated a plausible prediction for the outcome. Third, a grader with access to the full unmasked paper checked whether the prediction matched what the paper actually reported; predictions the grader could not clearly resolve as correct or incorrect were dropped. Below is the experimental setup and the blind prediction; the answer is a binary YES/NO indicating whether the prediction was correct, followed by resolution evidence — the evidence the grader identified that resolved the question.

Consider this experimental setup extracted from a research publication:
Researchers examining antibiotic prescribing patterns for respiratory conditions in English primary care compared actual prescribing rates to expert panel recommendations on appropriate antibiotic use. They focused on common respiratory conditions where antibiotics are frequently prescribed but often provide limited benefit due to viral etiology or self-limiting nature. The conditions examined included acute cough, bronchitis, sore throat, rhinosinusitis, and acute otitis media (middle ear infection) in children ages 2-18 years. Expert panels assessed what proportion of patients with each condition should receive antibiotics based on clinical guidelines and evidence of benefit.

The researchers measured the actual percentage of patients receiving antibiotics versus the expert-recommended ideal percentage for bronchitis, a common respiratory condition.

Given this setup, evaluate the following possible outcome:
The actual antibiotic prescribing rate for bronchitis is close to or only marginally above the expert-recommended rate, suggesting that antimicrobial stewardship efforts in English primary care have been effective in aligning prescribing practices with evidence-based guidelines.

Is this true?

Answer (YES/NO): NO